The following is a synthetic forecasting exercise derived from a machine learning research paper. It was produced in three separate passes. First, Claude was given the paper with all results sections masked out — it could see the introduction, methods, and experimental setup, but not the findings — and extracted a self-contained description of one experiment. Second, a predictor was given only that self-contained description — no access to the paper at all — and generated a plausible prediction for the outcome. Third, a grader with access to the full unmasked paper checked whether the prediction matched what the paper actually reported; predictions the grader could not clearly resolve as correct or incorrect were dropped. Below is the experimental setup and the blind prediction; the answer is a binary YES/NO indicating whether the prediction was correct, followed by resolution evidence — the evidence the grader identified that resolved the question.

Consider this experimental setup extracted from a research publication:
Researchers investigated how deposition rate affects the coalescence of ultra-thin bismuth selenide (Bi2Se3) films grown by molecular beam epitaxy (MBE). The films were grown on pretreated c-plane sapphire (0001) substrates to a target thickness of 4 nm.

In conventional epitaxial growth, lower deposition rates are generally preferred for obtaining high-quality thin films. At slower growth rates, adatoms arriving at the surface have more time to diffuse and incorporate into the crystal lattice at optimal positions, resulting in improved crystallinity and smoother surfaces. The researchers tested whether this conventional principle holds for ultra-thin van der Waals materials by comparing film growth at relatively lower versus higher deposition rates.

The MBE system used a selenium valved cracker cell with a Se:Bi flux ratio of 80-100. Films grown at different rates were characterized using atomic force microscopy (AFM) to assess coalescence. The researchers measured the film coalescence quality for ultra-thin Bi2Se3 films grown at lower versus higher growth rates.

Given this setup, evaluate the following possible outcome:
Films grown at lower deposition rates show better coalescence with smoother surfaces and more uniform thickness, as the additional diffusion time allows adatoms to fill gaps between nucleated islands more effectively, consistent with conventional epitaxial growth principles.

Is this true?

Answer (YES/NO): NO